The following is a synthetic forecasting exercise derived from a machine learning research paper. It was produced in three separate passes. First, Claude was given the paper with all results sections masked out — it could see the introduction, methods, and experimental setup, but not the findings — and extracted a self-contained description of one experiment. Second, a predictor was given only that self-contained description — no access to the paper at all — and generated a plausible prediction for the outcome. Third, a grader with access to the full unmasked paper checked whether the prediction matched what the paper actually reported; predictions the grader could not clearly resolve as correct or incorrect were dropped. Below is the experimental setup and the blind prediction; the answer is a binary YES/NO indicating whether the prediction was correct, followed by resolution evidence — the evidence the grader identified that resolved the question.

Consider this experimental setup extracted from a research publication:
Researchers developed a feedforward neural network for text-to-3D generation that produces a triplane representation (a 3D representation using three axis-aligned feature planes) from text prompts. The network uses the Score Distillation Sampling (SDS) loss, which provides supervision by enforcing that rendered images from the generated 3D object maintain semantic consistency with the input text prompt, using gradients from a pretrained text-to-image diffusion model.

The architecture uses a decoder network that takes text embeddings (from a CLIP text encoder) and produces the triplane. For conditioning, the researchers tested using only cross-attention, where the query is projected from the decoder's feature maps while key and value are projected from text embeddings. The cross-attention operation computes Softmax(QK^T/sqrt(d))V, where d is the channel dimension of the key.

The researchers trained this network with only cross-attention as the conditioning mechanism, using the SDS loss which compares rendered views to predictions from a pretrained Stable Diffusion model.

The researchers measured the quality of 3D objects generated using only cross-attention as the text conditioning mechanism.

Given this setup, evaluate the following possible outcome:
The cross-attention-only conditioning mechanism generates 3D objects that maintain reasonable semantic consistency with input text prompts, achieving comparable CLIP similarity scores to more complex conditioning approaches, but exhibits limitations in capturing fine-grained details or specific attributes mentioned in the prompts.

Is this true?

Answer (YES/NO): NO